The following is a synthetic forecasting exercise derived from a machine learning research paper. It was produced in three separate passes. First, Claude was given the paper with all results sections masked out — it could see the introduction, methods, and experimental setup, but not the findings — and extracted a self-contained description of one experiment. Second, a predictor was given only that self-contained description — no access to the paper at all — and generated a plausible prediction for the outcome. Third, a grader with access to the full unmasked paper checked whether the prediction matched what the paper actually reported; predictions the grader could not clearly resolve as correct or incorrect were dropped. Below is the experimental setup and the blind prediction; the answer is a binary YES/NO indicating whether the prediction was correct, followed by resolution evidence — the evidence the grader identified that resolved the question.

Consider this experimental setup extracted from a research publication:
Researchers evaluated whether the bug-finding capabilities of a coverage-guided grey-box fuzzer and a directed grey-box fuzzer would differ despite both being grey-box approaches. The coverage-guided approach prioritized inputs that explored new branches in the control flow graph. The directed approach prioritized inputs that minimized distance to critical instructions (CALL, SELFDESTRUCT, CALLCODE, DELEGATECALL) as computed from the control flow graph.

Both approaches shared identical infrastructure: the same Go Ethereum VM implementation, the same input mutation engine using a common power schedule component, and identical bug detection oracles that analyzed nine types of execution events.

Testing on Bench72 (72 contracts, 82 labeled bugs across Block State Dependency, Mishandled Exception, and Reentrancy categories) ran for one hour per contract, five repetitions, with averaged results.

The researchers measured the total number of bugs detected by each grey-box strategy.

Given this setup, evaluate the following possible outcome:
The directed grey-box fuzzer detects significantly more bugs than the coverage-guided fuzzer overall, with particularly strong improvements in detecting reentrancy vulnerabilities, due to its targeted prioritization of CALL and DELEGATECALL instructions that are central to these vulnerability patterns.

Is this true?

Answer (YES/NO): NO